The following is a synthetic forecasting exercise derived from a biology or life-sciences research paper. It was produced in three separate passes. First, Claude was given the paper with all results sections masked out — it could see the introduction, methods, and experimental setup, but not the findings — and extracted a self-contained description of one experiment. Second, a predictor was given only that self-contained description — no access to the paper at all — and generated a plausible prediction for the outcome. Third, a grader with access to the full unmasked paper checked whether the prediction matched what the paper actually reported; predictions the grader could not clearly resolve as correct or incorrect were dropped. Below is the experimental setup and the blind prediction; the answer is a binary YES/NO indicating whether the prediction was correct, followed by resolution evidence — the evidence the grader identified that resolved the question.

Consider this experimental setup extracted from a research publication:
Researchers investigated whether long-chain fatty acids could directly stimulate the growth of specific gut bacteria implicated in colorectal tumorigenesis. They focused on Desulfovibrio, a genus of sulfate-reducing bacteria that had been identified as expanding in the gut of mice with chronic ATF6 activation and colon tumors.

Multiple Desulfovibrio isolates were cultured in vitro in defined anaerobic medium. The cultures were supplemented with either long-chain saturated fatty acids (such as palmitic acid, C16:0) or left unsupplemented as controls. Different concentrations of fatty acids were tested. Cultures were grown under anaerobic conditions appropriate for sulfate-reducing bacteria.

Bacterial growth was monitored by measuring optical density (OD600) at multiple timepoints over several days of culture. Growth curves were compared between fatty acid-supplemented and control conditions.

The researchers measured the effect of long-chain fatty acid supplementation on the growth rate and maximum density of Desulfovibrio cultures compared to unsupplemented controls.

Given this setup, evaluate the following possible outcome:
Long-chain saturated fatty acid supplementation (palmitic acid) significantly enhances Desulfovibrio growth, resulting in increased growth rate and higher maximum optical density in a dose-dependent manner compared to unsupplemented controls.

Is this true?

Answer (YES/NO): NO